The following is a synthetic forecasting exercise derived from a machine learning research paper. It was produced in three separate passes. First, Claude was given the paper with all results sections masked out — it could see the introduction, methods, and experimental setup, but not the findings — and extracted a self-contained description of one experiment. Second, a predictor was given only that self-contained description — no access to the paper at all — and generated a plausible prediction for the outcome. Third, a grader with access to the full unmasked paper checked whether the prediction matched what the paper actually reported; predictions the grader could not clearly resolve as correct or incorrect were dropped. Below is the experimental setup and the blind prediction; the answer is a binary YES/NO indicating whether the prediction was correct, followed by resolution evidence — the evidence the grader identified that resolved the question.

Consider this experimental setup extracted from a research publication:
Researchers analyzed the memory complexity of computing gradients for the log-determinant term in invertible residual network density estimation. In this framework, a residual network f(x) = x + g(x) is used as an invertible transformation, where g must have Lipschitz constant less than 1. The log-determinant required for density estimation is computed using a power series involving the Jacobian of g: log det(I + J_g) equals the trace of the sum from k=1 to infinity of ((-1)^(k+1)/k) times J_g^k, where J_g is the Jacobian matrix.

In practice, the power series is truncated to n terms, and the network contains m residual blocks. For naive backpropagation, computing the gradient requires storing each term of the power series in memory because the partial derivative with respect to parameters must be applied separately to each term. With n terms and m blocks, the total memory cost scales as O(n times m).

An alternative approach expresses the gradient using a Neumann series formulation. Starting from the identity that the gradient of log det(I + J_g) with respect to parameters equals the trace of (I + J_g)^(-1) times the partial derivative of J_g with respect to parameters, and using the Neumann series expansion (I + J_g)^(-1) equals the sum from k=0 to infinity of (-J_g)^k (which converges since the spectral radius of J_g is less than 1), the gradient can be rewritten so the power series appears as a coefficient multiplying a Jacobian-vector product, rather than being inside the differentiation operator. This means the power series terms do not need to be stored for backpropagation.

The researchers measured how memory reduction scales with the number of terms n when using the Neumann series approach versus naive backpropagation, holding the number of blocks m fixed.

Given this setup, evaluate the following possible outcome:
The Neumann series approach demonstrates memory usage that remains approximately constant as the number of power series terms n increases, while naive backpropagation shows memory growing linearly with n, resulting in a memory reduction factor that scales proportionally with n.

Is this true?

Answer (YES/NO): YES